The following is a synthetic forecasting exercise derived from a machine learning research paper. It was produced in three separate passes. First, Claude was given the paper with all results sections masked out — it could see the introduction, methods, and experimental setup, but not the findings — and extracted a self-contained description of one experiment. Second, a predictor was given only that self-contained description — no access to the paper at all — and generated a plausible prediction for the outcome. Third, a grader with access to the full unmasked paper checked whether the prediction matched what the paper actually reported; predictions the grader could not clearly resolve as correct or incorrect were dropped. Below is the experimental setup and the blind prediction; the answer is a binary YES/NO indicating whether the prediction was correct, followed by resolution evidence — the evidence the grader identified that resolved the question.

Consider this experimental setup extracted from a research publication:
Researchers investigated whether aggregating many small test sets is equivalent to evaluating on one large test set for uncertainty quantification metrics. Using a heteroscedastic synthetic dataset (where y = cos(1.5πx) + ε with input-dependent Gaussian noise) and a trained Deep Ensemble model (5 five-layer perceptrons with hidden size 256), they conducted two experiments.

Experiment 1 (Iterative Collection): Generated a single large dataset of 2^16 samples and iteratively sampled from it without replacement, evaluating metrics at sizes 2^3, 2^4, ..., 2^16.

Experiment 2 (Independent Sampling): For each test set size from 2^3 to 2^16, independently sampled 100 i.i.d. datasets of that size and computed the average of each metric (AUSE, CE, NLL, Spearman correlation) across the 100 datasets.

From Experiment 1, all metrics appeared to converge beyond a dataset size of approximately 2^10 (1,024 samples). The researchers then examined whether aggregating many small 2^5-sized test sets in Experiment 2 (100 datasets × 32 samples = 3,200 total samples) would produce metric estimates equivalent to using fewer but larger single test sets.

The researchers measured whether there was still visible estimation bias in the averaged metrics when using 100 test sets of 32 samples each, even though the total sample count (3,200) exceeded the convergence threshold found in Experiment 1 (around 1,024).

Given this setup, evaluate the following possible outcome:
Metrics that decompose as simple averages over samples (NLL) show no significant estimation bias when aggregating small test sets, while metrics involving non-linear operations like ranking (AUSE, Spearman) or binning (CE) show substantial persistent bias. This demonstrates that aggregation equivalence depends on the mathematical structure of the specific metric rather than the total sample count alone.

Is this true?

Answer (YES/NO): NO